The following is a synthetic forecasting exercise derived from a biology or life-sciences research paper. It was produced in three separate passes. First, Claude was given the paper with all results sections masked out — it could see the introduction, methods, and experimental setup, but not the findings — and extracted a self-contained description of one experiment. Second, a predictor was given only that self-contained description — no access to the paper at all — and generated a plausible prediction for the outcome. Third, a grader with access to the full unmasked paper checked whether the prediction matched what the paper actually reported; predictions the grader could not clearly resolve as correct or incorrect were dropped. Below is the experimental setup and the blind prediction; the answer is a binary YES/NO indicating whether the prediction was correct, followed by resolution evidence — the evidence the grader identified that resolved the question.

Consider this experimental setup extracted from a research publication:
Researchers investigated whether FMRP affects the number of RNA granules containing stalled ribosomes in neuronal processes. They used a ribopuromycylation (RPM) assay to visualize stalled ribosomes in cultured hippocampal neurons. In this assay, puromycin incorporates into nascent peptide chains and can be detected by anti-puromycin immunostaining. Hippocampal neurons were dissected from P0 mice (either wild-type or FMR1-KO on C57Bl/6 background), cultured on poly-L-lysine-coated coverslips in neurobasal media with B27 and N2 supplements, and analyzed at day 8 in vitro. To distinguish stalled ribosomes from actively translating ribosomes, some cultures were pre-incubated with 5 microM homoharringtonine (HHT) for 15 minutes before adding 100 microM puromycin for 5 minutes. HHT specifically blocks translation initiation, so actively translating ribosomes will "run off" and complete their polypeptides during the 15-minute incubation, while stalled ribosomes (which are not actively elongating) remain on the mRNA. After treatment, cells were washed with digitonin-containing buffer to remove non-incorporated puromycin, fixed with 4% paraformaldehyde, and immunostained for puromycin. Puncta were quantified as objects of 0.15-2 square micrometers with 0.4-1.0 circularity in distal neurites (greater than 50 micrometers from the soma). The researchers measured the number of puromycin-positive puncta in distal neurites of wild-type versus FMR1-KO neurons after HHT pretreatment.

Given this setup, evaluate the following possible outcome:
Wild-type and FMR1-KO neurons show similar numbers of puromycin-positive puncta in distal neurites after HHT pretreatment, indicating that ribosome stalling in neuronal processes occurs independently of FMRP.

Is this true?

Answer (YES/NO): NO